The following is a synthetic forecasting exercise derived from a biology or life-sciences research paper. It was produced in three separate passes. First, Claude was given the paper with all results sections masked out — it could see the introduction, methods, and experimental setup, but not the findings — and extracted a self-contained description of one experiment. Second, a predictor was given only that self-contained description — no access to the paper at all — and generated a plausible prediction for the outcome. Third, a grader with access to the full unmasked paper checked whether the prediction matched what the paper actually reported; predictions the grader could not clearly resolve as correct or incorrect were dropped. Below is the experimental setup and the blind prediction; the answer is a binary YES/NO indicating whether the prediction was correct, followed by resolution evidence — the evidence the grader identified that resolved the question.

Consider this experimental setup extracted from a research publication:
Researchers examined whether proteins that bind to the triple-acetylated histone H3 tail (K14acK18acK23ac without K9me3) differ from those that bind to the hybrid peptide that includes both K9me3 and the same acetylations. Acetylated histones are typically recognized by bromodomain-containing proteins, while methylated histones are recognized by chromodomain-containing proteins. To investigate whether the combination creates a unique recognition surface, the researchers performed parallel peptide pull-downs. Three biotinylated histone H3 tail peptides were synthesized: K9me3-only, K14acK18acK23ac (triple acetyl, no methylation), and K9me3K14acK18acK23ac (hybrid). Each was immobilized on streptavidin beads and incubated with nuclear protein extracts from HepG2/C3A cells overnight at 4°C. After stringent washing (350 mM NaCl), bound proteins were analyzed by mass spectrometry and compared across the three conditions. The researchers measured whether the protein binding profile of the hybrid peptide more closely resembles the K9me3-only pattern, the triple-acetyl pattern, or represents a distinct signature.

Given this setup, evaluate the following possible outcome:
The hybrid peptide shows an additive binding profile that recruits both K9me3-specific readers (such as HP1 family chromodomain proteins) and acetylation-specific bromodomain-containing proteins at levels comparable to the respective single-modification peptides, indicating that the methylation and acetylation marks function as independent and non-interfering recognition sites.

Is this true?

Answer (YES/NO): NO